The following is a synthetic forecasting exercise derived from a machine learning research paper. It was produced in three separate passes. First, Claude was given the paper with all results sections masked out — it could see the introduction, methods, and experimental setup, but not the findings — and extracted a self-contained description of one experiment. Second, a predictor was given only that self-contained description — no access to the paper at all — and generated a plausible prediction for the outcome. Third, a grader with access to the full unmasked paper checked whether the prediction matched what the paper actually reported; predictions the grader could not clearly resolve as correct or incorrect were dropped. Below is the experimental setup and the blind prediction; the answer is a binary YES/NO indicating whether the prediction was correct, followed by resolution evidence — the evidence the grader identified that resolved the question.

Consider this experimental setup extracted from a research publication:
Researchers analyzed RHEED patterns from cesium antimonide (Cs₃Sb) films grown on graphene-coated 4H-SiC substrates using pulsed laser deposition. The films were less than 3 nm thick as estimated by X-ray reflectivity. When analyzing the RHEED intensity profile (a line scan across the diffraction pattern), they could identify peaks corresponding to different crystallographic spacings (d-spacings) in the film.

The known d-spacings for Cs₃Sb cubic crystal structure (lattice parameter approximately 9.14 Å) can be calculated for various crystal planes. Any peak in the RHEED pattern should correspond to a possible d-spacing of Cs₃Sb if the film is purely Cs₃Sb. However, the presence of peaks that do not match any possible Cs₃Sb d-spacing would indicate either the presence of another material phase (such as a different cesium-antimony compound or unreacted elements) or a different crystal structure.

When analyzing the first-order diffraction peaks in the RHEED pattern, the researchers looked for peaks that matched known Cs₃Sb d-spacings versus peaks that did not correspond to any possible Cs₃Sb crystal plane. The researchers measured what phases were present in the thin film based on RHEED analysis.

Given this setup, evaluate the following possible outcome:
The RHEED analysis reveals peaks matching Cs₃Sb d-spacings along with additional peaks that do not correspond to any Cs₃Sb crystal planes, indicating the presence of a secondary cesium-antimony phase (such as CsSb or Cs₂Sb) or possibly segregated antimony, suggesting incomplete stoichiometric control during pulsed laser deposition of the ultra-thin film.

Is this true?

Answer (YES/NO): NO